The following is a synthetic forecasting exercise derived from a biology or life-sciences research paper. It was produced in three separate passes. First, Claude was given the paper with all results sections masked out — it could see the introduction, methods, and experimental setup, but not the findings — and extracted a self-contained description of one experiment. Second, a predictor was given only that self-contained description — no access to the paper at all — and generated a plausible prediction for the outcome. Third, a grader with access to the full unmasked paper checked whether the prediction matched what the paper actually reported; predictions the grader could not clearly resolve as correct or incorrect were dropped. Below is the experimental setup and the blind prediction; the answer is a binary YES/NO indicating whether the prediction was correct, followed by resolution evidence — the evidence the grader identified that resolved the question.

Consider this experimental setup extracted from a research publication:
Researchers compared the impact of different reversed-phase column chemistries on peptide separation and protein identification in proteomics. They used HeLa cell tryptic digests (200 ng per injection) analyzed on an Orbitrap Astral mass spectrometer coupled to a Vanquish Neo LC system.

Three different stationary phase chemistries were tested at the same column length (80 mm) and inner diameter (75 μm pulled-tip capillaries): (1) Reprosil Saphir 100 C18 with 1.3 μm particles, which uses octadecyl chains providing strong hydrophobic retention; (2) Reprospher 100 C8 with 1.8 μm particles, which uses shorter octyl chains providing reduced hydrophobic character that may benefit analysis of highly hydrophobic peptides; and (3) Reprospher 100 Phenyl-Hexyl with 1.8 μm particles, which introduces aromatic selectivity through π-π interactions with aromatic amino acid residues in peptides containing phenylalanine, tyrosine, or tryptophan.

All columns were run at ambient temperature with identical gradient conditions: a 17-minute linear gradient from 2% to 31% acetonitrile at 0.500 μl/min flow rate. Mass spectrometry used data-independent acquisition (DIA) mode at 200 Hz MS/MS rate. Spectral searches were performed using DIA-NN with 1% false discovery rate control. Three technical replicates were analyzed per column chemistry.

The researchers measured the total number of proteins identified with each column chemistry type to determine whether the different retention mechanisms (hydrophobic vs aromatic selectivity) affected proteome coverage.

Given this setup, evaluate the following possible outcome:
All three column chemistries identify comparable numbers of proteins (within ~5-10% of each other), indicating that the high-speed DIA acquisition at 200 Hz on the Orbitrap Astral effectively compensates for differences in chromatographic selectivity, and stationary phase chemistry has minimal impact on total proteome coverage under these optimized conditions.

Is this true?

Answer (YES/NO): YES